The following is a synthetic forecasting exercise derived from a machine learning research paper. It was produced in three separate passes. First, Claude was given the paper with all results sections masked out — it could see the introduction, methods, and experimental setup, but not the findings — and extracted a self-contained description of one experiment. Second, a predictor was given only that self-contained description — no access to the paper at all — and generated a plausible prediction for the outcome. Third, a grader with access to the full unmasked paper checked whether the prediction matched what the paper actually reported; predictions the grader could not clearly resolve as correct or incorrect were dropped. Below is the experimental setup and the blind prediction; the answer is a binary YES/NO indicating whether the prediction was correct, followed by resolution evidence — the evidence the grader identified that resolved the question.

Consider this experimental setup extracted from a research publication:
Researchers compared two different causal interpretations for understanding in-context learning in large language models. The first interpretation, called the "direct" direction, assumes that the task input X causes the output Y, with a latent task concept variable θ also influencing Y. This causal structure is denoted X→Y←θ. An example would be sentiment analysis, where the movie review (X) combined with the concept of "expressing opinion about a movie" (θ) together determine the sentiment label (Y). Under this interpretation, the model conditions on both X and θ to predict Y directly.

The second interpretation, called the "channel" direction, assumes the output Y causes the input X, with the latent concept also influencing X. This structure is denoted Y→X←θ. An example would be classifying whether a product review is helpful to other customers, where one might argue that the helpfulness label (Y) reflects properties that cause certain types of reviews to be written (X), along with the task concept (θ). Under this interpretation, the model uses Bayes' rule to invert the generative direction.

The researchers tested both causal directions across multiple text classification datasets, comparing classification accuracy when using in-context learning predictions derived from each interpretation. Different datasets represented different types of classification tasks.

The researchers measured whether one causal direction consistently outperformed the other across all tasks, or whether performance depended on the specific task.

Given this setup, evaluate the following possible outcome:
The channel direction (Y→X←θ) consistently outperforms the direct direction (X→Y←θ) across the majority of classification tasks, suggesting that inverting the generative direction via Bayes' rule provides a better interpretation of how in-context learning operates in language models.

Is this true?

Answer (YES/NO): NO